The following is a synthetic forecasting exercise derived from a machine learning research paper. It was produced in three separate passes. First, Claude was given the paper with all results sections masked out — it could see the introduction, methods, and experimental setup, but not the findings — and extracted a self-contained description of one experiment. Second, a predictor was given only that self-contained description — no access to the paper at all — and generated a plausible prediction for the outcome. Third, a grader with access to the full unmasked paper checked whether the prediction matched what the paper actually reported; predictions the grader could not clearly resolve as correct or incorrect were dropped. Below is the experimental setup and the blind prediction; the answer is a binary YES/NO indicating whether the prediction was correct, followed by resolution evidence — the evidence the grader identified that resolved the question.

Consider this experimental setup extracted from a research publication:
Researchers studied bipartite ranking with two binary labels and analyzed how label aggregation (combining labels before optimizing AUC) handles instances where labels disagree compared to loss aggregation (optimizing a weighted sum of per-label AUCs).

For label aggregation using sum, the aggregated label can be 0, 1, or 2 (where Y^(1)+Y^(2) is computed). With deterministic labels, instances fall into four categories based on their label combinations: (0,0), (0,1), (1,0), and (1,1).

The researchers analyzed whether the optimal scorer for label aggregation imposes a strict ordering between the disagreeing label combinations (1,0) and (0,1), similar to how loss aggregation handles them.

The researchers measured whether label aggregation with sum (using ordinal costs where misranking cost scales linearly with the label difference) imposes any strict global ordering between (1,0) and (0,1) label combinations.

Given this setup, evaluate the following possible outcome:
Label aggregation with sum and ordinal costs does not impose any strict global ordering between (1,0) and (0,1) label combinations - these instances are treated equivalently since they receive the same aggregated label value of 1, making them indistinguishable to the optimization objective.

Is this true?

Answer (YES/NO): YES